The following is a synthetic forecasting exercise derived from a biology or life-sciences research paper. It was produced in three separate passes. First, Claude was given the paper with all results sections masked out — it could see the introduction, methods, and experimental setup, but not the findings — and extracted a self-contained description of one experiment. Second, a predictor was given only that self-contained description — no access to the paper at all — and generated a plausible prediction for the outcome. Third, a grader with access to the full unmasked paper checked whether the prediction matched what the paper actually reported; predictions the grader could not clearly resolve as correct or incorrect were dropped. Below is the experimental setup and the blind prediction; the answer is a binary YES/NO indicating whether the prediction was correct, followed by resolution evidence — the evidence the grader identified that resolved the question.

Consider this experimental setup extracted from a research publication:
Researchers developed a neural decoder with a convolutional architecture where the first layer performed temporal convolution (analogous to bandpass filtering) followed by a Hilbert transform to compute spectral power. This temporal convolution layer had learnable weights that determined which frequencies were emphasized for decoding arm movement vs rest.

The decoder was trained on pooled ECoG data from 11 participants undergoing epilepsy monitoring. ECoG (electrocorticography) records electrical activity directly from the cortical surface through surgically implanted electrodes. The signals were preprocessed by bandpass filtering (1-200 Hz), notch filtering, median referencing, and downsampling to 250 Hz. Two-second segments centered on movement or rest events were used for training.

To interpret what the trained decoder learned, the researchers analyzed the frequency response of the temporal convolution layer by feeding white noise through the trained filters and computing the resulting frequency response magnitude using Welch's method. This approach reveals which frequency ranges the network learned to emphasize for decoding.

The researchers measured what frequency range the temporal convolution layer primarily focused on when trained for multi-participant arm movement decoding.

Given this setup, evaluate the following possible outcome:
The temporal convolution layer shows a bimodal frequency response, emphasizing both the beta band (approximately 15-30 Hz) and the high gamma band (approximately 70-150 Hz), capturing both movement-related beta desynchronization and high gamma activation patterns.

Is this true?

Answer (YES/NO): NO